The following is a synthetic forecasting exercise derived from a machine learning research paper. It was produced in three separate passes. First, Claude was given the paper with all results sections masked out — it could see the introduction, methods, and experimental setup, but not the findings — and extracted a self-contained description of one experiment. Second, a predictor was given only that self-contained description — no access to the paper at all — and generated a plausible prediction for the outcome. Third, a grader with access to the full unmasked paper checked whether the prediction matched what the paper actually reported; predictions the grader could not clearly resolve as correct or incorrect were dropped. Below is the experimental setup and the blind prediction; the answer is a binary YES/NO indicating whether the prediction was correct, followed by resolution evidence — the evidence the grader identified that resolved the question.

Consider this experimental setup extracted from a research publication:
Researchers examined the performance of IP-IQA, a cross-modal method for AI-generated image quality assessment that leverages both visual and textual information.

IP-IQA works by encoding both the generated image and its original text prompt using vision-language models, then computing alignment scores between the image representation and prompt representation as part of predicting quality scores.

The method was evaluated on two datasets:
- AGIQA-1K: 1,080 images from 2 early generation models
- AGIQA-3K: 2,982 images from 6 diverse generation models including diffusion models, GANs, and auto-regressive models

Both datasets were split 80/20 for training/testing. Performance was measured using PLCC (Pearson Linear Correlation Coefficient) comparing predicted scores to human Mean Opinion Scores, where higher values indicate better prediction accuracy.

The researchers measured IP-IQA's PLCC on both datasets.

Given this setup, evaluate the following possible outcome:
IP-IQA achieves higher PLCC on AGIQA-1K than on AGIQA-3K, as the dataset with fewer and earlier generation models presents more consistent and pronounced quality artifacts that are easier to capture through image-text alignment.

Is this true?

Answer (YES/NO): NO